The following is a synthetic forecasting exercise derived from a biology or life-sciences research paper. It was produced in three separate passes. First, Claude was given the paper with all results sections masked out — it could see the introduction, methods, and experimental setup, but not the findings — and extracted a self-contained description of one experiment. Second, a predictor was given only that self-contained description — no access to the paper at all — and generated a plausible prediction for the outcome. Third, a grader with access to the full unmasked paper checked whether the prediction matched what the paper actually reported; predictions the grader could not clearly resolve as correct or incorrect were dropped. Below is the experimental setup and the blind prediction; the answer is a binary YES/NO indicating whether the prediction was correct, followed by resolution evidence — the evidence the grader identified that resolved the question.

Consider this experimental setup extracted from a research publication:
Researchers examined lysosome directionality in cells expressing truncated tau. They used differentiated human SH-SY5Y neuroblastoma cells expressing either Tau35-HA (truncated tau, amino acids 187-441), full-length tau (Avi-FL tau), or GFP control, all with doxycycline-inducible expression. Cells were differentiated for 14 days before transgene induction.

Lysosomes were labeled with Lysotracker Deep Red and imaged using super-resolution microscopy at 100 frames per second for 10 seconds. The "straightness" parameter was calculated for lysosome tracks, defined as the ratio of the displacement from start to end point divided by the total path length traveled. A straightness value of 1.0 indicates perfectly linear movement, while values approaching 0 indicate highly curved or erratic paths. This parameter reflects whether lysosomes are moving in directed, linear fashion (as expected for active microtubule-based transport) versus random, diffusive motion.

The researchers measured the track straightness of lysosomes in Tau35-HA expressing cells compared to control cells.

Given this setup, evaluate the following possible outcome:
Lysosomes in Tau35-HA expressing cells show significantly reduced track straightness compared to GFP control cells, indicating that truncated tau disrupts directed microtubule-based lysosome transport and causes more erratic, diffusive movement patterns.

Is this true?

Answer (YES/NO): YES